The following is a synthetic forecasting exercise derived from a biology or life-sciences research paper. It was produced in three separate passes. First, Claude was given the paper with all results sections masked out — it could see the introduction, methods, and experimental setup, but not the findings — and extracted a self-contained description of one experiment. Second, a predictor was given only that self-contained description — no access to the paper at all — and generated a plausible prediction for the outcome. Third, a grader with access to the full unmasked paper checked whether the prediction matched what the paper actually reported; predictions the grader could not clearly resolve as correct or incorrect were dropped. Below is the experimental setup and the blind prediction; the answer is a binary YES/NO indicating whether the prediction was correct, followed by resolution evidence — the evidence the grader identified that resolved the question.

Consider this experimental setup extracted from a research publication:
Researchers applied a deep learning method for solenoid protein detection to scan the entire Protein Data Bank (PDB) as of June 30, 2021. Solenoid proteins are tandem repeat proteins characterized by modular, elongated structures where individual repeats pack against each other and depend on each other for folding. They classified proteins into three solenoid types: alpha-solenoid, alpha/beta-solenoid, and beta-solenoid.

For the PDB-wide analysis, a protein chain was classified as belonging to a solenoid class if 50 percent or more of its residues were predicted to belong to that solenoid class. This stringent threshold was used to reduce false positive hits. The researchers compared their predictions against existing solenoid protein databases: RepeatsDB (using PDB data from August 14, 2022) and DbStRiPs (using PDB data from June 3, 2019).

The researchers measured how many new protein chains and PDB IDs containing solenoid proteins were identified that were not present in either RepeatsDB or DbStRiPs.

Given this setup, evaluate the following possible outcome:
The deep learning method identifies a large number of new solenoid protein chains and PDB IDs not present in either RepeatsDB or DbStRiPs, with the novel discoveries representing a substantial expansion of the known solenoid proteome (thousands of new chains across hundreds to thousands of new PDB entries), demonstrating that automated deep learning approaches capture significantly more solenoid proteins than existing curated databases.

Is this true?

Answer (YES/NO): YES